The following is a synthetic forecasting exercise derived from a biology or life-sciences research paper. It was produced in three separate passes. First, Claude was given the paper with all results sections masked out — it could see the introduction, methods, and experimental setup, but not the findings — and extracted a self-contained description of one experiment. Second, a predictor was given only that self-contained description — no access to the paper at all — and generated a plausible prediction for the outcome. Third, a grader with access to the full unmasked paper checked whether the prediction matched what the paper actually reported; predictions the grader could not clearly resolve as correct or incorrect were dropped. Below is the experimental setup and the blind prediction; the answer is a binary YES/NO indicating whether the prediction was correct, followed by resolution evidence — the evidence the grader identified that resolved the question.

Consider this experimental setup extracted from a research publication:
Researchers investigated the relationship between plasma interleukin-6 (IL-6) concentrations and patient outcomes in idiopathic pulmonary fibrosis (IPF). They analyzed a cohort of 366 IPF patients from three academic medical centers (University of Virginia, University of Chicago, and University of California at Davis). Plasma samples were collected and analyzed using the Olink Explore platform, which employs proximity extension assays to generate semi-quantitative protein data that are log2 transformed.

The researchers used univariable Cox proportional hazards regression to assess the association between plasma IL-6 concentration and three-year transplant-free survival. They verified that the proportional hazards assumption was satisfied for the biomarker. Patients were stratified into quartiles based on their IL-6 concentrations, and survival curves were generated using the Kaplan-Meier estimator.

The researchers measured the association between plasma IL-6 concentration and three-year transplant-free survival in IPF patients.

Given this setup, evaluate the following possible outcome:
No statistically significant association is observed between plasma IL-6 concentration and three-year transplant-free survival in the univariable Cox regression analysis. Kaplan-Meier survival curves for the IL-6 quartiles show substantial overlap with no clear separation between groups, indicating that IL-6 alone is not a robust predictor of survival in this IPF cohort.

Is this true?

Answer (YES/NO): NO